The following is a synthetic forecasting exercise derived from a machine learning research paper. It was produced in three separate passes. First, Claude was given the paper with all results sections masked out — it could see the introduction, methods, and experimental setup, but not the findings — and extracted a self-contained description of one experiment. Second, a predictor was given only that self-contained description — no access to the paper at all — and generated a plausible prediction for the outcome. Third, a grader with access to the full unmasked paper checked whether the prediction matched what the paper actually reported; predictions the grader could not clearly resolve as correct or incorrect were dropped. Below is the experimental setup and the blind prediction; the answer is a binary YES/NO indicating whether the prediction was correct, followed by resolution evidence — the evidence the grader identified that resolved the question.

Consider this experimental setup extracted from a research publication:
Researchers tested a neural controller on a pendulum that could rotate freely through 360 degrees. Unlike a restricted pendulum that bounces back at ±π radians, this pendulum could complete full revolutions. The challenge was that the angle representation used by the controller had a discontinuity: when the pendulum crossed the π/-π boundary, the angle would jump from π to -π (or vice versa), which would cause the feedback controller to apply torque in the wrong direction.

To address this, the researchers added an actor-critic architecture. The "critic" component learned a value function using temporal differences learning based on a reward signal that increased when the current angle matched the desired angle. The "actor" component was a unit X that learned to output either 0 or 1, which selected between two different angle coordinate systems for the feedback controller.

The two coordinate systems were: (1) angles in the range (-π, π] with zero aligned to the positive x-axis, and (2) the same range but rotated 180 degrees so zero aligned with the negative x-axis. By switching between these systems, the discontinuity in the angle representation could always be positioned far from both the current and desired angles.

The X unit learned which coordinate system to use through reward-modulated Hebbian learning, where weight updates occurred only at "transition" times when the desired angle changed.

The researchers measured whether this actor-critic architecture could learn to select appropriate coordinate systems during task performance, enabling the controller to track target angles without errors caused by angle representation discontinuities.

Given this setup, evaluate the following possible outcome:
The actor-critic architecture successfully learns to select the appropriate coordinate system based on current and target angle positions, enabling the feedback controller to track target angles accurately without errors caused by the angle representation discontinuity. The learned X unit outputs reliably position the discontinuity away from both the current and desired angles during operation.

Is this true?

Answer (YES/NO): YES